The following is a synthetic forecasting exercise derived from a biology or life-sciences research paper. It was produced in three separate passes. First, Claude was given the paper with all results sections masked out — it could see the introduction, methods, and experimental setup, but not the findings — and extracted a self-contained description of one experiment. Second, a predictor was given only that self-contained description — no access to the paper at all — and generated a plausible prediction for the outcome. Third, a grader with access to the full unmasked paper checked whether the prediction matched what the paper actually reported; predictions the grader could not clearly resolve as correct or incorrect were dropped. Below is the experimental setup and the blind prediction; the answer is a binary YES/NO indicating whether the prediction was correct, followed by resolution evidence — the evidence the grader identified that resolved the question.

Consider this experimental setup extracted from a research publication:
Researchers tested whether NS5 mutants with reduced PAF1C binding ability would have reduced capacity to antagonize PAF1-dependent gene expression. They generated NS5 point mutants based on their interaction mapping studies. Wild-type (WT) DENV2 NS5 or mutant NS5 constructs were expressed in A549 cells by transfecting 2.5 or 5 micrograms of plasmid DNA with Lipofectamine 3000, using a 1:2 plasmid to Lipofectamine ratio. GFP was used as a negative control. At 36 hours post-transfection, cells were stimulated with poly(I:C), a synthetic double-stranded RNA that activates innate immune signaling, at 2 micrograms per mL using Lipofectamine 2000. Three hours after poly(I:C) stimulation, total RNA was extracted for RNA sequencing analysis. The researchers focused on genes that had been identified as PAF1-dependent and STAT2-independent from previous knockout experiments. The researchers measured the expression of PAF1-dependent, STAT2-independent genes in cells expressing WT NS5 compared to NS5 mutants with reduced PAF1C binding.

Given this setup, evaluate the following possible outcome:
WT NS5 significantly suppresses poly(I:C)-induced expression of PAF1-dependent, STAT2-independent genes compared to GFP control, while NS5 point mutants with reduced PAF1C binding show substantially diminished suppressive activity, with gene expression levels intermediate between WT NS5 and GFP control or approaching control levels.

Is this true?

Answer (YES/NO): YES